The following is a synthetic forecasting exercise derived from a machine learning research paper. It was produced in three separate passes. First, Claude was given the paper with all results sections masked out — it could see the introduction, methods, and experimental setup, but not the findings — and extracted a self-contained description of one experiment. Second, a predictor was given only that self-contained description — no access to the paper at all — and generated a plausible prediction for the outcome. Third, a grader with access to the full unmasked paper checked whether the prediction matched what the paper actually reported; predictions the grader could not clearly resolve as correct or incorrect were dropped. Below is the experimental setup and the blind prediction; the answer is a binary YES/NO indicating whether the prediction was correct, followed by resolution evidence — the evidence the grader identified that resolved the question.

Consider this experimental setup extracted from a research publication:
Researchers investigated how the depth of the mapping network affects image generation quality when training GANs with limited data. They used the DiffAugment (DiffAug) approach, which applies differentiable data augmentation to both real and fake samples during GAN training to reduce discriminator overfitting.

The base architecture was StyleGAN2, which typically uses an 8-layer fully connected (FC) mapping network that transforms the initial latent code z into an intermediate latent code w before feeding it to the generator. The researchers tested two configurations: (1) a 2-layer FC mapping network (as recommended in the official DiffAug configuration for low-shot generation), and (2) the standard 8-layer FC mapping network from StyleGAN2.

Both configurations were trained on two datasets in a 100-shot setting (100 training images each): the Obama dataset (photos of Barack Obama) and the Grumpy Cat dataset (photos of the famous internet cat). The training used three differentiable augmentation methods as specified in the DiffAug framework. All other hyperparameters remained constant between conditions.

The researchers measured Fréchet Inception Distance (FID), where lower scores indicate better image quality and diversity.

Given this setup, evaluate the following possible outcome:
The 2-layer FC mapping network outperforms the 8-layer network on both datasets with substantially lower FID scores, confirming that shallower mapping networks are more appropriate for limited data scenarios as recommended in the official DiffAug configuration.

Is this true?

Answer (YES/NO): YES